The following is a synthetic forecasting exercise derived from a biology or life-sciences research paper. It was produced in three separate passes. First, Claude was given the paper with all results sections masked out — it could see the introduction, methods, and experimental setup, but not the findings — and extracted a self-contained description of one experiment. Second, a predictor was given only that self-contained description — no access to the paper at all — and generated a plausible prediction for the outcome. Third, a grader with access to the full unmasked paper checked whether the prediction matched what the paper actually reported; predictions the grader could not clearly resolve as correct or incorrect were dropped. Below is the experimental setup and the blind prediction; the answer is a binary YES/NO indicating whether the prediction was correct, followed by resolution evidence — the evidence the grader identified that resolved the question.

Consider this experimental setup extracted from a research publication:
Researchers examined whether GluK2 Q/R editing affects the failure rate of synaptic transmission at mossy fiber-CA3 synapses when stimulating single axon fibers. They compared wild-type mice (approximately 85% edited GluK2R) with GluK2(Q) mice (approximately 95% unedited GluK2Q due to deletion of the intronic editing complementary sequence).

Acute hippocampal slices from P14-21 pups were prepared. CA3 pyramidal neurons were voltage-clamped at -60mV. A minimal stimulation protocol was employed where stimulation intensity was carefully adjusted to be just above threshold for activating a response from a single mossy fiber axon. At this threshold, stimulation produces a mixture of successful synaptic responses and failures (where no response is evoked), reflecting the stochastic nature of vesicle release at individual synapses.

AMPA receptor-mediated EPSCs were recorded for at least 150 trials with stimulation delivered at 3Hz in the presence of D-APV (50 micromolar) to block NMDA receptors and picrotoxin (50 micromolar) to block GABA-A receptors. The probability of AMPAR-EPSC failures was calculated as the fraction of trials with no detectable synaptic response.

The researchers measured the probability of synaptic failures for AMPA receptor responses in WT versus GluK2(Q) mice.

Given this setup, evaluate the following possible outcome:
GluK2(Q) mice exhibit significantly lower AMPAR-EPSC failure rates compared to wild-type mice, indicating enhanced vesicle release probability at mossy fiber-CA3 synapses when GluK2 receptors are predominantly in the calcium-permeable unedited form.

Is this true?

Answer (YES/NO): NO